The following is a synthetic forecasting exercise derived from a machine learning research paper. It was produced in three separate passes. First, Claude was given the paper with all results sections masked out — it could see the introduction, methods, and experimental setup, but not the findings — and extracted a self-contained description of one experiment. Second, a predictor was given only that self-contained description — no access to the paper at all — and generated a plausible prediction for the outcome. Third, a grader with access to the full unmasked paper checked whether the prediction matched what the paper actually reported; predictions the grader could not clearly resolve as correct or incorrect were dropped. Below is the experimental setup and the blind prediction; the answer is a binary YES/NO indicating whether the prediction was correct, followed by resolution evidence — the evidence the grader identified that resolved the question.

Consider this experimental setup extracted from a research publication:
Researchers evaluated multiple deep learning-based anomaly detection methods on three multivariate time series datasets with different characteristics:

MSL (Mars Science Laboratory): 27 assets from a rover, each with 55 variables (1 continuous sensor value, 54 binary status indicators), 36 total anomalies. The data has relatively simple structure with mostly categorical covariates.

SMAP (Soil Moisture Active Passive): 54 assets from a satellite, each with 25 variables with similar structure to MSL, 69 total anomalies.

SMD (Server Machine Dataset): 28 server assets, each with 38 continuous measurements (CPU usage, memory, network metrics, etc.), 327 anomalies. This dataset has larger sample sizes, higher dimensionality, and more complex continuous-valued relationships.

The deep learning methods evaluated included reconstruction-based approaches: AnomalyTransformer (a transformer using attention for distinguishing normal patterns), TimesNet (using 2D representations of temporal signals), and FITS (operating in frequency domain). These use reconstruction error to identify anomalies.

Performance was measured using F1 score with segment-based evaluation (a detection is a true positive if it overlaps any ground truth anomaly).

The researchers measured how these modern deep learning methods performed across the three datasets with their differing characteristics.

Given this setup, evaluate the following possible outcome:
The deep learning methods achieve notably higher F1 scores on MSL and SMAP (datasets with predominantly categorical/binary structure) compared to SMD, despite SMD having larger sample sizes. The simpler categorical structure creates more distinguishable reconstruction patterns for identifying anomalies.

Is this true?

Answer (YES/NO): YES